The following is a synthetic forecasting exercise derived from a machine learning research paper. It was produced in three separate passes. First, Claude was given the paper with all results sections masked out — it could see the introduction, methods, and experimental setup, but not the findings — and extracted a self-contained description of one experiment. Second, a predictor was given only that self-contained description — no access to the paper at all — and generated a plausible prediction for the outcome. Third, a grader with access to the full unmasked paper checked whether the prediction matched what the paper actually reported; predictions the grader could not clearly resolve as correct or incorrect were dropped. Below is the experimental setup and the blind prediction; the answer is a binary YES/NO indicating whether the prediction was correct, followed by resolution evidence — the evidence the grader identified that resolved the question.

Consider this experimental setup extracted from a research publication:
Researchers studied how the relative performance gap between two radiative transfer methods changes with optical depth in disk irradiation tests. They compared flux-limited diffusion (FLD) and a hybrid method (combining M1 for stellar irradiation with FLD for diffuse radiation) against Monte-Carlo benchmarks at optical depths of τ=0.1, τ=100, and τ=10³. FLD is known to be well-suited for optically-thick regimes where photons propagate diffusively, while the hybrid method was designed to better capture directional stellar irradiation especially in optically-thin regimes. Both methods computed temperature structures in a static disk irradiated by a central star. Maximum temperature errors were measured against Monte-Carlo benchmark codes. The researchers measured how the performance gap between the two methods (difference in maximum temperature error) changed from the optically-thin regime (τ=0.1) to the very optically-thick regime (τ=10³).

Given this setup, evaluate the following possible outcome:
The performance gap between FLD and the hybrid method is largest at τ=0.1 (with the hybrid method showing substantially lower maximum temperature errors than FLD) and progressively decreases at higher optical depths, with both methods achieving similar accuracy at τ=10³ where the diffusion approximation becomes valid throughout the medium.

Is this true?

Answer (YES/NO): NO